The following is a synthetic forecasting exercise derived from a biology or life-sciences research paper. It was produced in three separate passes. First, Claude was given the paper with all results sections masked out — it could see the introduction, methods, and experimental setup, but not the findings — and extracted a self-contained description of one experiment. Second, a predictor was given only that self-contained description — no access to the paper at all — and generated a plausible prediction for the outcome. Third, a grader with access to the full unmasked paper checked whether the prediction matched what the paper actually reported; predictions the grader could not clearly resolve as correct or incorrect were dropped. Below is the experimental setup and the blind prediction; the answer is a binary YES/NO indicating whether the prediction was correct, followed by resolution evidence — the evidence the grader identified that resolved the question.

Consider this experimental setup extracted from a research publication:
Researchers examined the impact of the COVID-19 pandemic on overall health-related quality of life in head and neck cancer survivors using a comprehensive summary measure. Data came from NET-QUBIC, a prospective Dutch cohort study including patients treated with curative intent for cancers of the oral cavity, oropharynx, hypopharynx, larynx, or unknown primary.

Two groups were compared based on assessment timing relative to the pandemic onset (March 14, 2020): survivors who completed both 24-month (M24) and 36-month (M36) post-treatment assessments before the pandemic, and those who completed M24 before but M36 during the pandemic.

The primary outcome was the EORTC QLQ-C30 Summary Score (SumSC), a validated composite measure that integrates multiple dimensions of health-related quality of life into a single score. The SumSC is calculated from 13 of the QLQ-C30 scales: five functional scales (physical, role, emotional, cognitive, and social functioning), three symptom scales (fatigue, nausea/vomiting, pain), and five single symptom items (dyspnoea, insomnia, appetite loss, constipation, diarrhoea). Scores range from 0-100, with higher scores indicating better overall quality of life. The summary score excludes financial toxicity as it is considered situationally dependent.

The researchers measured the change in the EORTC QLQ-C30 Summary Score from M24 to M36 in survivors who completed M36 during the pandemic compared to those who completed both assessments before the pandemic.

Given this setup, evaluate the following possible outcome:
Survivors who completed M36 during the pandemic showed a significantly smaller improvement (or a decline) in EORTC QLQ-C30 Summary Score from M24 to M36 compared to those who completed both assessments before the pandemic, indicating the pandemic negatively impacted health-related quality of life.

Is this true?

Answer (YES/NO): NO